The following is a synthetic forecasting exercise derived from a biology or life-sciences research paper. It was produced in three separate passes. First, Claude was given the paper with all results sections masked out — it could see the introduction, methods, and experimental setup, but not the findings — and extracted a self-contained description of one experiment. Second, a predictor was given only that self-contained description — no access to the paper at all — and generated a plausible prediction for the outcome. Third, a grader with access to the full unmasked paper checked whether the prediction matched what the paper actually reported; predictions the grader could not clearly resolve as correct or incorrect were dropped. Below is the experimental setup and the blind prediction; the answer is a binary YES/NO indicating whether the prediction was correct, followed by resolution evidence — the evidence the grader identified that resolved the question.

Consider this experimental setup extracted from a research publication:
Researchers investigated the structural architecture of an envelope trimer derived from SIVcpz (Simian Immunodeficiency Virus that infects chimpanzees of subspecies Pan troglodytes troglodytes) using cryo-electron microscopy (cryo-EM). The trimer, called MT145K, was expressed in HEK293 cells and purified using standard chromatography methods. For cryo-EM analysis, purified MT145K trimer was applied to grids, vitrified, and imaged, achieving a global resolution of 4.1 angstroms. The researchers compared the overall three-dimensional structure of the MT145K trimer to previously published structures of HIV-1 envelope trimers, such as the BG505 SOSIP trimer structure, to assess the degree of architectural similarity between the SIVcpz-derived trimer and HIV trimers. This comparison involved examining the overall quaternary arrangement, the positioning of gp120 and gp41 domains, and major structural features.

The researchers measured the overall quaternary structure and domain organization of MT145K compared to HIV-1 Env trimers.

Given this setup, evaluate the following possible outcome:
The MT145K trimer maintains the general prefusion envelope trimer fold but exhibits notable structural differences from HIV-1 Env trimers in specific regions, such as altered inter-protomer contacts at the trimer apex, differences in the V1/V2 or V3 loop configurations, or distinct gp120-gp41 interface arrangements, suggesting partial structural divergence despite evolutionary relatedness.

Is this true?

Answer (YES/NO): NO